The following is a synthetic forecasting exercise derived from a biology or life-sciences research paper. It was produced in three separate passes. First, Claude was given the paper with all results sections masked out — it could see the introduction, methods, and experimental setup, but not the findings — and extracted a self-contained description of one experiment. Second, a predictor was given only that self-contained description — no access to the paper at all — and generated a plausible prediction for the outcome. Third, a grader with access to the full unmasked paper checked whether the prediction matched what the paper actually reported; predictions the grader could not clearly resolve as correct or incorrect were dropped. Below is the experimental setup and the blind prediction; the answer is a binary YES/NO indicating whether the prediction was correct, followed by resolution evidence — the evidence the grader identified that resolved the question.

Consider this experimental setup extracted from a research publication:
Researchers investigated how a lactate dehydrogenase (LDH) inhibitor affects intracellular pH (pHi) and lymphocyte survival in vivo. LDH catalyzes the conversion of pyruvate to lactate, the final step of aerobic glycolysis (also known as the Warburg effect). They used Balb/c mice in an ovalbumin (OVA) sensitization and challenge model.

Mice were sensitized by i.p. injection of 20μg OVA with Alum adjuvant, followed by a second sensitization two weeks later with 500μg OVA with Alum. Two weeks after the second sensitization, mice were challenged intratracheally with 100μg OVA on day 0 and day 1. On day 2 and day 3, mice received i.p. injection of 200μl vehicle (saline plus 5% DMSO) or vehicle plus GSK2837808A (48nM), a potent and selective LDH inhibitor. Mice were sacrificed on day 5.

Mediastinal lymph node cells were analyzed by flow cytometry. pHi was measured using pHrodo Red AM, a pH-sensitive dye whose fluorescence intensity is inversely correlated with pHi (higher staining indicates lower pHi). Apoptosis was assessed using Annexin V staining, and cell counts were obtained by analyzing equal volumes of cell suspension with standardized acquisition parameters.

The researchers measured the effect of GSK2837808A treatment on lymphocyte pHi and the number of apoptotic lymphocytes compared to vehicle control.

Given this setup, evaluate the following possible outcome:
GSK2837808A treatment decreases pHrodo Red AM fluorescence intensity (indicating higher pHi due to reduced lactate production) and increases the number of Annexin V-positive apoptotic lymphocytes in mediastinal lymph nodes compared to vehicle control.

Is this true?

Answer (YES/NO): NO